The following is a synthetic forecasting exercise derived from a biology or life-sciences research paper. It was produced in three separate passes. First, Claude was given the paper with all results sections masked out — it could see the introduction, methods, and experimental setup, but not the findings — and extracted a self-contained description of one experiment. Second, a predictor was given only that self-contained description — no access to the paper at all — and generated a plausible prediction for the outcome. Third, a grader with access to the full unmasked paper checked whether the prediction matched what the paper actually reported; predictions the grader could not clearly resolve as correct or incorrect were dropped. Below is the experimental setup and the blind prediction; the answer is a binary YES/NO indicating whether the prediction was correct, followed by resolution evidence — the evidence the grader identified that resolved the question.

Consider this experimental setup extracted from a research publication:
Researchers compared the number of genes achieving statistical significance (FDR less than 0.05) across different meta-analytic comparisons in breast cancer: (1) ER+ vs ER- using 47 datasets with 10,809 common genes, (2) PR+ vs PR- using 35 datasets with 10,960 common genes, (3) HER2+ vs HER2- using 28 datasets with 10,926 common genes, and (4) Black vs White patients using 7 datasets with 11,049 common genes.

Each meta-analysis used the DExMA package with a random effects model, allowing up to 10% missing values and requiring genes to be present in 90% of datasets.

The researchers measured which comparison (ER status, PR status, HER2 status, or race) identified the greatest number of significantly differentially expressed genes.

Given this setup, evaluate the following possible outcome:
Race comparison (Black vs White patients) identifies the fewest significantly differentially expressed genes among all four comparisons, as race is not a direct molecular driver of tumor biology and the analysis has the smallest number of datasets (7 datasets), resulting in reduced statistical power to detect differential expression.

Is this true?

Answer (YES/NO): YES